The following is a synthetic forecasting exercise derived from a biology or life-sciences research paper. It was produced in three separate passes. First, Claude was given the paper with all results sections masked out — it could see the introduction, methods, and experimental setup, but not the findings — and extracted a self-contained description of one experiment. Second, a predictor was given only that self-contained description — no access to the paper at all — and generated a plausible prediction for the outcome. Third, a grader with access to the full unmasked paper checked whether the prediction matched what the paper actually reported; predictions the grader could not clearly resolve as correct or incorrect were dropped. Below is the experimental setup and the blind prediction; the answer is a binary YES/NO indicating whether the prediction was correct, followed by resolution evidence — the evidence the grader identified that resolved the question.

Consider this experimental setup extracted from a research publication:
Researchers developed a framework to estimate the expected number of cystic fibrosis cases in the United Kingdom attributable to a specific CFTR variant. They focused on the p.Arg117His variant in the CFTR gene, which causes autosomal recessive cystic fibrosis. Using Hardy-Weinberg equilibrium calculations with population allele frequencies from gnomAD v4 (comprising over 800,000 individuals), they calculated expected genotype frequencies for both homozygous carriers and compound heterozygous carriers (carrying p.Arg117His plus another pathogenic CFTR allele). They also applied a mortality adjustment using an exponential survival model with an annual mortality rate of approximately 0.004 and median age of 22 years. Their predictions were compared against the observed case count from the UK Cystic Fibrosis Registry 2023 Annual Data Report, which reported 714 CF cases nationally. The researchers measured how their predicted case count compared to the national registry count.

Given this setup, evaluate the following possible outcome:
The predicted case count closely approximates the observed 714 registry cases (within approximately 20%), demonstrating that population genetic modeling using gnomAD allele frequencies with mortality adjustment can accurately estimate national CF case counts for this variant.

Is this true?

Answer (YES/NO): YES